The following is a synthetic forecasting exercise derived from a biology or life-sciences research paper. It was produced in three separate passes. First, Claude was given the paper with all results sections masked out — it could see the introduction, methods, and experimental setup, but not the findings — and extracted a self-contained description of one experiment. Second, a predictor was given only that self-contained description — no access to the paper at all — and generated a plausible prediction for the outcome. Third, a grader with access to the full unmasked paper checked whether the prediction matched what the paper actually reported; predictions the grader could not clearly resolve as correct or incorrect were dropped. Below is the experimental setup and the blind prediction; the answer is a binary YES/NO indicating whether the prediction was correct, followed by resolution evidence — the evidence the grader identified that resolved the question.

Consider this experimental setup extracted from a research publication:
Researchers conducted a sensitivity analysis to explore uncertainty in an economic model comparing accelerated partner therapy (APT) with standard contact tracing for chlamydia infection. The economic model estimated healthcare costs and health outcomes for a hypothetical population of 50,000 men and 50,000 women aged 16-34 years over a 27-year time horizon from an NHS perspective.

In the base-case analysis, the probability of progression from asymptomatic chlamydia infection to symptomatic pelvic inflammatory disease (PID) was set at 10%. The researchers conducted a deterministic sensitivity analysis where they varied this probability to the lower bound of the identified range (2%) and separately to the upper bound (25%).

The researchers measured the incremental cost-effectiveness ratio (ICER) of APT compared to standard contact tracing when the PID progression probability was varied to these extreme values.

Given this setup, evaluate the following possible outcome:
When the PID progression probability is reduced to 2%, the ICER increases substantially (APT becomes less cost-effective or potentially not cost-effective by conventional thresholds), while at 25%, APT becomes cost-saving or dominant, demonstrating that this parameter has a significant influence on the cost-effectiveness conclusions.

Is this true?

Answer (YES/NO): NO